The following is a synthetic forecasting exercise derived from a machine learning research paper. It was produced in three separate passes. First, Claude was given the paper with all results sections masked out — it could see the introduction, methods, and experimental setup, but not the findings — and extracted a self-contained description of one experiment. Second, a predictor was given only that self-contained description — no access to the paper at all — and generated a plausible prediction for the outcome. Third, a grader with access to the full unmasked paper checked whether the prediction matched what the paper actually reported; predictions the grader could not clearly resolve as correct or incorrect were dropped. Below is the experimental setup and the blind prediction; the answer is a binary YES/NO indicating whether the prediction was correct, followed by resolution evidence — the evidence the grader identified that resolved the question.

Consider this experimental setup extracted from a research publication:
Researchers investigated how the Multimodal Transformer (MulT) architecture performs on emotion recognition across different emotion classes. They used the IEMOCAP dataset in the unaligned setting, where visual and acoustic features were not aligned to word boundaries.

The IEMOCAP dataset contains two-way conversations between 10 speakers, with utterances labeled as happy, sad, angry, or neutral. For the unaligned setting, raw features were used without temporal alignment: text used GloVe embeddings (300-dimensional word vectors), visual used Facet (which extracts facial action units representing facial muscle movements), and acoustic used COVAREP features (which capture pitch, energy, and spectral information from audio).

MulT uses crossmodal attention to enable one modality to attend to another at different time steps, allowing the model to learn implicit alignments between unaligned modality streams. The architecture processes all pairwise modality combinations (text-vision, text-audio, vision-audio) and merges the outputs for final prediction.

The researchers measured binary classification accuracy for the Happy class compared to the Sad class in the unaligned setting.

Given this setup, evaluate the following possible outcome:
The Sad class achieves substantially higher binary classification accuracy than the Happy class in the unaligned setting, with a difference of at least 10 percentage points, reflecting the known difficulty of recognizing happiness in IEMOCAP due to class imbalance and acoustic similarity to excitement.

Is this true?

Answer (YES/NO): NO